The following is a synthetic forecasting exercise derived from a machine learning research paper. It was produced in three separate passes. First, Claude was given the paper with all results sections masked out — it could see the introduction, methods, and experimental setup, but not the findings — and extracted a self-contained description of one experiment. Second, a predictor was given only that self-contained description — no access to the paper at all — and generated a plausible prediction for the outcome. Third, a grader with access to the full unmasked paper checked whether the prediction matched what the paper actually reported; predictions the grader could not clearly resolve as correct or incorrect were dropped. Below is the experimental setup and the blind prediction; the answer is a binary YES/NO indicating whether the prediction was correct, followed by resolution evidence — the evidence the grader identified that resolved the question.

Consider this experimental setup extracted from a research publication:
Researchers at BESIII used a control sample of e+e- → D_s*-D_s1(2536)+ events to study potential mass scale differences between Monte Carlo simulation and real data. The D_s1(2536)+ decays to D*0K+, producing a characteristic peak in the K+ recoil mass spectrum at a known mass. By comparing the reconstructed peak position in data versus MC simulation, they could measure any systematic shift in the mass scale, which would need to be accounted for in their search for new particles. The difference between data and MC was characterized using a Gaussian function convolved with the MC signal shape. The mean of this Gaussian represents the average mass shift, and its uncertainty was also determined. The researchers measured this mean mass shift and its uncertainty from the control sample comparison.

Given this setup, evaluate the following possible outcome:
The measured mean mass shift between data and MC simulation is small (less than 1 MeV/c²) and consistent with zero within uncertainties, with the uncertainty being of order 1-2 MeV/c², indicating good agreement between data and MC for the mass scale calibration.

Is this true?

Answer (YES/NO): NO